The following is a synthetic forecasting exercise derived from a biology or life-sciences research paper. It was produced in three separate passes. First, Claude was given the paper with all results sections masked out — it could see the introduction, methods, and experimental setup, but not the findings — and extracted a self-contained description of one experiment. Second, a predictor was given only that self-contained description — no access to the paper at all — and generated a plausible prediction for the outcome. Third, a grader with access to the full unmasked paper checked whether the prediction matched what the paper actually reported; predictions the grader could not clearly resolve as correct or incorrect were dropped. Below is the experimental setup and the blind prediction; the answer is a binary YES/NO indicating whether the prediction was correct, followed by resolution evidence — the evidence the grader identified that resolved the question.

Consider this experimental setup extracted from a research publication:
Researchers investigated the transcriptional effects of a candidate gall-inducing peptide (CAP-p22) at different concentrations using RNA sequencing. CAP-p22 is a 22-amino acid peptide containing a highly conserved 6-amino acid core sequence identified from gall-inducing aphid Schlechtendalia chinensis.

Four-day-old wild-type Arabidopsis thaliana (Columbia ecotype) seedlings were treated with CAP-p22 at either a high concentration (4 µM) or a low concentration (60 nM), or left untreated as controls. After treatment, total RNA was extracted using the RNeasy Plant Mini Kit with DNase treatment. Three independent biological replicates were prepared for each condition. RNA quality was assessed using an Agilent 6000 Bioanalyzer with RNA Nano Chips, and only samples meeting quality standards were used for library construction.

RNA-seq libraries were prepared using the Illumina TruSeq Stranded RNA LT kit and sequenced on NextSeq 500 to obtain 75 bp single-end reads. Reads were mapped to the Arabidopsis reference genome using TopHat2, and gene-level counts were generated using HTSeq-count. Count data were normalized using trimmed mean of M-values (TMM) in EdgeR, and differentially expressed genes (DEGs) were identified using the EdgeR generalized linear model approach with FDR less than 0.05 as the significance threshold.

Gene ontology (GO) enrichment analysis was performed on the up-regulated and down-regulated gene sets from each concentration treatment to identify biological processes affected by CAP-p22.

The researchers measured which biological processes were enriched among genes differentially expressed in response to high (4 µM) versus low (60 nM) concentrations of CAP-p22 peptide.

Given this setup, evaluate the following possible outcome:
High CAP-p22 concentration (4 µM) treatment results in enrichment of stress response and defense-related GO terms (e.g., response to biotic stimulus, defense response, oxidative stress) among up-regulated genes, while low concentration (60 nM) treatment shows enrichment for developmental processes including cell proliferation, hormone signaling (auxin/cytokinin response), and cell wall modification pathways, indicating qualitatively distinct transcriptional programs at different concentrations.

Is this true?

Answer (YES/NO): NO